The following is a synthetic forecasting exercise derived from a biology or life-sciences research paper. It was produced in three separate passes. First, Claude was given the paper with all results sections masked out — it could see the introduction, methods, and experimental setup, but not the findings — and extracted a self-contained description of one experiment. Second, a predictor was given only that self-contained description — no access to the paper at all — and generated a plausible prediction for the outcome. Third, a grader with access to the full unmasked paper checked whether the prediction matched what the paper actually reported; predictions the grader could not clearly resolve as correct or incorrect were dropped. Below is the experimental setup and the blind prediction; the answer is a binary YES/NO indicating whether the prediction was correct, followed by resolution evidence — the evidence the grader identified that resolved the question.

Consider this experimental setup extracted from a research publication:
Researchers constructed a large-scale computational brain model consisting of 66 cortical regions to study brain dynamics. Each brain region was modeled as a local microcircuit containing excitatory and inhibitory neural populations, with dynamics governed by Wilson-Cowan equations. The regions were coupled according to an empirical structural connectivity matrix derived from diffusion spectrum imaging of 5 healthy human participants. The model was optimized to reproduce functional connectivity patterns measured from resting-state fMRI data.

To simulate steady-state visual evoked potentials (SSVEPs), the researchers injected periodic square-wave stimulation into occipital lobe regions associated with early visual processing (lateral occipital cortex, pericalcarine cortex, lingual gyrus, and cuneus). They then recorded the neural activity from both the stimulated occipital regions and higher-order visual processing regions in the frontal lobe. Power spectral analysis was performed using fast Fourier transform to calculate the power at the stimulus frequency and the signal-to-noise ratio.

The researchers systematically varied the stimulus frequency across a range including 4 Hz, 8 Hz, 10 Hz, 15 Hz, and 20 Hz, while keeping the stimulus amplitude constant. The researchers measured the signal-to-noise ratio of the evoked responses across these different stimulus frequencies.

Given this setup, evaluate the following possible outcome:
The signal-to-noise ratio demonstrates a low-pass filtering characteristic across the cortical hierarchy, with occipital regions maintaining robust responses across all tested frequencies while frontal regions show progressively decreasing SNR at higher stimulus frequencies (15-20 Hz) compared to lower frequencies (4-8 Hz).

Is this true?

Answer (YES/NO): NO